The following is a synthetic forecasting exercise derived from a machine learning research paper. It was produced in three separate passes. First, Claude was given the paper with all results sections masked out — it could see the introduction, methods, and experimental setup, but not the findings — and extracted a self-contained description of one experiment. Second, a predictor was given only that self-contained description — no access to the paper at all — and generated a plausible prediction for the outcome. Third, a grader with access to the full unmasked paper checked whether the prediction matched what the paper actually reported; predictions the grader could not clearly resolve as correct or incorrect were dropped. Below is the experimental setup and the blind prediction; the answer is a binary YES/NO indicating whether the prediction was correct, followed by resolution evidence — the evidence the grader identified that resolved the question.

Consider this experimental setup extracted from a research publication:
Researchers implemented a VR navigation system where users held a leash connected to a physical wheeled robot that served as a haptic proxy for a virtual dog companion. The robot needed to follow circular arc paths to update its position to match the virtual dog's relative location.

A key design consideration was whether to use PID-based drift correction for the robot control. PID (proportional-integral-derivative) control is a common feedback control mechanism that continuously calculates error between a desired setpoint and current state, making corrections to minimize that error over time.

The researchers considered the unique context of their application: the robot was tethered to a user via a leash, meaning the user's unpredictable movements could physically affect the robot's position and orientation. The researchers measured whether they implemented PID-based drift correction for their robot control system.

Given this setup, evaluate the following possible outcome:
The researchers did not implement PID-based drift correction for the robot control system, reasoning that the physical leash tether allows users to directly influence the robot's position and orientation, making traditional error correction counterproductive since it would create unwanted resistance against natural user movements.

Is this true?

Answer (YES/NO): YES